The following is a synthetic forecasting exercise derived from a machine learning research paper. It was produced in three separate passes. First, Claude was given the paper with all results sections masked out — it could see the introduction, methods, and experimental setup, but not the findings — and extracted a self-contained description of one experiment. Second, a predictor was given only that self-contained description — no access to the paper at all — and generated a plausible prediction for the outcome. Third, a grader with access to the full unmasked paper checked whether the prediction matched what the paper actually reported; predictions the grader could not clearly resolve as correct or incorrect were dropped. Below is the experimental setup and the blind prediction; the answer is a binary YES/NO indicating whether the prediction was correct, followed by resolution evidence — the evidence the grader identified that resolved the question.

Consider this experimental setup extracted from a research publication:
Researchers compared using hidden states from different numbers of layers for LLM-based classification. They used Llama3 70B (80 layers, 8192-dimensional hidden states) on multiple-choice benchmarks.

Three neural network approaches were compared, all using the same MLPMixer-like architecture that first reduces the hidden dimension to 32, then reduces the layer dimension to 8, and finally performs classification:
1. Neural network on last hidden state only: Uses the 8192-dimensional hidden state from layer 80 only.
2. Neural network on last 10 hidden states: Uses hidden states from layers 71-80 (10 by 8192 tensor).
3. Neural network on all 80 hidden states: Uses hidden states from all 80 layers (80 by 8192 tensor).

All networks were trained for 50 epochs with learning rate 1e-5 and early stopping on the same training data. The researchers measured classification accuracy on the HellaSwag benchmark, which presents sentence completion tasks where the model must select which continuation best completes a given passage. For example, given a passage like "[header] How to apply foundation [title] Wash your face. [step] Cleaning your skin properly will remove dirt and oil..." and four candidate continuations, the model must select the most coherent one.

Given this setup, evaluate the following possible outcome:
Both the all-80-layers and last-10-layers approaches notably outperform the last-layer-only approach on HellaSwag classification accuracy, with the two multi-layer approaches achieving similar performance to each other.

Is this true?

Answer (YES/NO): NO